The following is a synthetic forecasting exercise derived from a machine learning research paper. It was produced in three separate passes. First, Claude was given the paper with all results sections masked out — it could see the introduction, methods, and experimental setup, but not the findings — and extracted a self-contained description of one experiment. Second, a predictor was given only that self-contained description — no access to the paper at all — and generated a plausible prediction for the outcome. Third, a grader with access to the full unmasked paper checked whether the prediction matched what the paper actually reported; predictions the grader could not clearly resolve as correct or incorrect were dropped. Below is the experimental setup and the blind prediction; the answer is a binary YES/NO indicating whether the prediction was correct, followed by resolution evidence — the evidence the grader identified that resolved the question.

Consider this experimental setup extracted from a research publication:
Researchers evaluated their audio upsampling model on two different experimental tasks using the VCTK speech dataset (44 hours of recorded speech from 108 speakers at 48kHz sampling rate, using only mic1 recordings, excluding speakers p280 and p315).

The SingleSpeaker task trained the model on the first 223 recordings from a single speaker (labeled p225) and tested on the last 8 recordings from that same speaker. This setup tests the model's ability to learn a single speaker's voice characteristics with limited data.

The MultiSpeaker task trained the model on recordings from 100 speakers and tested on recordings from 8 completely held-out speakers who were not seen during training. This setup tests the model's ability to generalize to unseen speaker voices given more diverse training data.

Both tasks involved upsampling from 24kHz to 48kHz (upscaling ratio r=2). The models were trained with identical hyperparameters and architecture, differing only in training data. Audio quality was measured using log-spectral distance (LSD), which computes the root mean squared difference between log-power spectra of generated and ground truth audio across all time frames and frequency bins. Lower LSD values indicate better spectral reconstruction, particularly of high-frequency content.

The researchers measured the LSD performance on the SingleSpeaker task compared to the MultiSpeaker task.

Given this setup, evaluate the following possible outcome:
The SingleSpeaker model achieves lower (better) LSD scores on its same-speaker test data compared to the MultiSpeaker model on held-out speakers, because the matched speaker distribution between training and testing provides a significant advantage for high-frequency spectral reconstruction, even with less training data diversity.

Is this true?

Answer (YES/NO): YES